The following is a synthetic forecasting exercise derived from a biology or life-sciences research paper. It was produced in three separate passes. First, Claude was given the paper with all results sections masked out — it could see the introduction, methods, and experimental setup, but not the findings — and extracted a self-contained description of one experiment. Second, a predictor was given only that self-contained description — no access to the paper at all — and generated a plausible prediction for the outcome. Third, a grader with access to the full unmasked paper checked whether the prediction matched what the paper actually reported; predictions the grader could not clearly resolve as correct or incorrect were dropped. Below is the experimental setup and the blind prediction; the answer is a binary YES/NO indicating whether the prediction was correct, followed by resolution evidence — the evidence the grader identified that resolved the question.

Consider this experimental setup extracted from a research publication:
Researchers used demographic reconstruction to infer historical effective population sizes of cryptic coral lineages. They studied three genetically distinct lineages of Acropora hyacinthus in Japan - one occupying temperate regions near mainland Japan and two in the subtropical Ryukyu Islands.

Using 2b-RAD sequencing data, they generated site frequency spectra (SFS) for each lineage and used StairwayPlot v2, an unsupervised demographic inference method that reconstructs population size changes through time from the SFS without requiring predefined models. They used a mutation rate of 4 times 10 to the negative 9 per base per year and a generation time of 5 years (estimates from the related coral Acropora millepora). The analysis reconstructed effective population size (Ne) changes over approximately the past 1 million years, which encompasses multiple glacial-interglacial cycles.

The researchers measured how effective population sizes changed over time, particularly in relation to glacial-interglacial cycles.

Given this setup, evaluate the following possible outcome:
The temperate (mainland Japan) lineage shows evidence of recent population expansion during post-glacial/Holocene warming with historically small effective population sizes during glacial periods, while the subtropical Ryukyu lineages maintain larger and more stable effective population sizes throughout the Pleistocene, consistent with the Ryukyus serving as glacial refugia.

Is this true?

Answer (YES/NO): NO